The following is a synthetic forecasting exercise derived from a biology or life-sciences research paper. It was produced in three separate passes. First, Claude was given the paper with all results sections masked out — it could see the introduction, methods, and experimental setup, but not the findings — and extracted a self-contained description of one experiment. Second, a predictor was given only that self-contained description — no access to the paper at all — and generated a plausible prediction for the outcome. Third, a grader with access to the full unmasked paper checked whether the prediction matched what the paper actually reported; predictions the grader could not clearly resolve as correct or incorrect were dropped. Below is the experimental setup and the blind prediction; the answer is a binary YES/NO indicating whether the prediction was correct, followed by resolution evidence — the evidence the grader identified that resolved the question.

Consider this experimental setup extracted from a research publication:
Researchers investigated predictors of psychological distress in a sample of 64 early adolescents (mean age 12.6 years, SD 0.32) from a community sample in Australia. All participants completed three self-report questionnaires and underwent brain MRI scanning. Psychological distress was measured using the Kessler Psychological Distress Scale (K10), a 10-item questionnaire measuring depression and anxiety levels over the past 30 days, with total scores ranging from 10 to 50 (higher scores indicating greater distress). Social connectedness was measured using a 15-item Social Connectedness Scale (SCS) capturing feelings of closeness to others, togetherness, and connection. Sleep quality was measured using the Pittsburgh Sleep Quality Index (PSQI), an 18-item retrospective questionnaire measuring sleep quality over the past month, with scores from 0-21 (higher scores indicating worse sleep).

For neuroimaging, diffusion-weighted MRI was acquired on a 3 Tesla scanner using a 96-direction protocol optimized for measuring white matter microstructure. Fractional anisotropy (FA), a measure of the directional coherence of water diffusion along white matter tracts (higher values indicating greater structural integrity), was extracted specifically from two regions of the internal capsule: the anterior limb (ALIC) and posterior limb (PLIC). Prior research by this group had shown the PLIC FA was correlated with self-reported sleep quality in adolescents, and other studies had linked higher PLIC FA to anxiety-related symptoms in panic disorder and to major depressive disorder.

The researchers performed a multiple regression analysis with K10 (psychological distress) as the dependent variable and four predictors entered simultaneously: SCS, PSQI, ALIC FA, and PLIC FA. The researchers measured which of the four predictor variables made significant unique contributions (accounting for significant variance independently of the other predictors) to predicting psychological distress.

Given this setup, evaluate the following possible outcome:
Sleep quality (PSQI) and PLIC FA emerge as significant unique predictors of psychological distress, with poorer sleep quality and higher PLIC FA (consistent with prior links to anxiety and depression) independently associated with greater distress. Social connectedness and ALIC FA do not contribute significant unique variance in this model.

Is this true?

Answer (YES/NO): NO